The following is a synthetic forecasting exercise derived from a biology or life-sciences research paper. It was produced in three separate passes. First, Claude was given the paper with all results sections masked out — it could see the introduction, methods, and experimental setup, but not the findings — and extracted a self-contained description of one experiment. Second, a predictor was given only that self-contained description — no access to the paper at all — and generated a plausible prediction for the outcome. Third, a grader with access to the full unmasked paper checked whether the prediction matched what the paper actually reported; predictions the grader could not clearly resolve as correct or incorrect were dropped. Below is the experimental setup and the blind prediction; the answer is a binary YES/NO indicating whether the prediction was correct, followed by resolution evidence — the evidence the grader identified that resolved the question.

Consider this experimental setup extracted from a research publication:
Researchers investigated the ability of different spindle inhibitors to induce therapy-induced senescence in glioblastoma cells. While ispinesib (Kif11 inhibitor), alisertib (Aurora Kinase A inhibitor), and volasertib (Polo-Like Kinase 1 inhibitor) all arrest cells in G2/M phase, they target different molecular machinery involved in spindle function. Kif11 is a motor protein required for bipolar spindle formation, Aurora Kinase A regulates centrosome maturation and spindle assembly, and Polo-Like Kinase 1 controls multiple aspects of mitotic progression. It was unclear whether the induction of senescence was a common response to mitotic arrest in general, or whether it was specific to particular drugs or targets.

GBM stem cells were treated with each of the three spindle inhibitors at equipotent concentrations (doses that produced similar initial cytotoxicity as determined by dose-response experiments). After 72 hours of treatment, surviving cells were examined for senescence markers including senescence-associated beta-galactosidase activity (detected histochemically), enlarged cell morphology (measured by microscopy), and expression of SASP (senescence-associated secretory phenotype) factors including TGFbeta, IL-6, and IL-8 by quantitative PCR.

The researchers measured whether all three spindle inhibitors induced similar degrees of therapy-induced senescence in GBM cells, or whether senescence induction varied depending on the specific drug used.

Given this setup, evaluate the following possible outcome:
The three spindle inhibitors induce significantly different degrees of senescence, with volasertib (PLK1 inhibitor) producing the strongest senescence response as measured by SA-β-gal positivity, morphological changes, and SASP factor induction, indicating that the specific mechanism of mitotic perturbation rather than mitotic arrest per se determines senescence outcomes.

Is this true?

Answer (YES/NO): NO